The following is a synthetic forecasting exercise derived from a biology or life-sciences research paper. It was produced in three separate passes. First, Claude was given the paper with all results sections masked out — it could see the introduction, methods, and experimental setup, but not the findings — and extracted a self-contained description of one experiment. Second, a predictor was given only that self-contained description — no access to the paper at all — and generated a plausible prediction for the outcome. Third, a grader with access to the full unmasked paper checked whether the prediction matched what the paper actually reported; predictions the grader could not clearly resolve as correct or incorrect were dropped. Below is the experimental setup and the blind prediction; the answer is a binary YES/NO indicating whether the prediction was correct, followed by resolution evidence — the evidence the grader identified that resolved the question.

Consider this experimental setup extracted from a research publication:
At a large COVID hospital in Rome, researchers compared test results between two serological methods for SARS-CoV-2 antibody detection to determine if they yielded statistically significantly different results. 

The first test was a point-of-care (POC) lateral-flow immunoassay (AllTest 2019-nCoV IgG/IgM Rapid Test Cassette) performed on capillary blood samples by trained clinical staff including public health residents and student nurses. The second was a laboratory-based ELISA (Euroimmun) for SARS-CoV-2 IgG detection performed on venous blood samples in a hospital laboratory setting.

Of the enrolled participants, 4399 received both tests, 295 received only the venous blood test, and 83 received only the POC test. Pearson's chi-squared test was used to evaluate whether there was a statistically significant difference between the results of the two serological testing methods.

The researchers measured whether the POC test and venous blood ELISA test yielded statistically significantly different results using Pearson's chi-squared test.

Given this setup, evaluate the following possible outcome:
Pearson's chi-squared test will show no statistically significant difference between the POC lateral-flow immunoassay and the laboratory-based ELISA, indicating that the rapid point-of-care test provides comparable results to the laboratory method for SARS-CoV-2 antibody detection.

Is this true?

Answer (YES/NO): NO